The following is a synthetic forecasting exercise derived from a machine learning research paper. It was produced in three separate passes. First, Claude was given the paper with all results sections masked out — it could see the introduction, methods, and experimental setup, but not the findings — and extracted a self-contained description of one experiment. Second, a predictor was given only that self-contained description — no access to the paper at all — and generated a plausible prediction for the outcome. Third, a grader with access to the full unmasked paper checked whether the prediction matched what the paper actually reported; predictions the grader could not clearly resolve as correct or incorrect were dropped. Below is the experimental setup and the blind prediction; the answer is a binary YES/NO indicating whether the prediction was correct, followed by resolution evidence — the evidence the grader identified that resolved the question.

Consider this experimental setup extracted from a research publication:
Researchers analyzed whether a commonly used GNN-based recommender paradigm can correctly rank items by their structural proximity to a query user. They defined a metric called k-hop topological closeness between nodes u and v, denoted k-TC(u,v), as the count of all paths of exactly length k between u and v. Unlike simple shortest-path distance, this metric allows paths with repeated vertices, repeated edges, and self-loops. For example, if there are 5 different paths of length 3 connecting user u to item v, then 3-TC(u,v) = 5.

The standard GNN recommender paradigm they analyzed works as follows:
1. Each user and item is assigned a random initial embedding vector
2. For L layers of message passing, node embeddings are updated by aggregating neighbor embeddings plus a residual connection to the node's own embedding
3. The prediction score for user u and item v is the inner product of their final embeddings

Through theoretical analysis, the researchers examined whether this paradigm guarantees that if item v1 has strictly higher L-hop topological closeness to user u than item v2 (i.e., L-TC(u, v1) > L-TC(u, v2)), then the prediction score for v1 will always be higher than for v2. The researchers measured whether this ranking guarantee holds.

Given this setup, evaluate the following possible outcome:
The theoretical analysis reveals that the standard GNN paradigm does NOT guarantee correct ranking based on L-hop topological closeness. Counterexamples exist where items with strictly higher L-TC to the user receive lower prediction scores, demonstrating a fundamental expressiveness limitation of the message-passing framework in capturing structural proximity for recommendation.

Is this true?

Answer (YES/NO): YES